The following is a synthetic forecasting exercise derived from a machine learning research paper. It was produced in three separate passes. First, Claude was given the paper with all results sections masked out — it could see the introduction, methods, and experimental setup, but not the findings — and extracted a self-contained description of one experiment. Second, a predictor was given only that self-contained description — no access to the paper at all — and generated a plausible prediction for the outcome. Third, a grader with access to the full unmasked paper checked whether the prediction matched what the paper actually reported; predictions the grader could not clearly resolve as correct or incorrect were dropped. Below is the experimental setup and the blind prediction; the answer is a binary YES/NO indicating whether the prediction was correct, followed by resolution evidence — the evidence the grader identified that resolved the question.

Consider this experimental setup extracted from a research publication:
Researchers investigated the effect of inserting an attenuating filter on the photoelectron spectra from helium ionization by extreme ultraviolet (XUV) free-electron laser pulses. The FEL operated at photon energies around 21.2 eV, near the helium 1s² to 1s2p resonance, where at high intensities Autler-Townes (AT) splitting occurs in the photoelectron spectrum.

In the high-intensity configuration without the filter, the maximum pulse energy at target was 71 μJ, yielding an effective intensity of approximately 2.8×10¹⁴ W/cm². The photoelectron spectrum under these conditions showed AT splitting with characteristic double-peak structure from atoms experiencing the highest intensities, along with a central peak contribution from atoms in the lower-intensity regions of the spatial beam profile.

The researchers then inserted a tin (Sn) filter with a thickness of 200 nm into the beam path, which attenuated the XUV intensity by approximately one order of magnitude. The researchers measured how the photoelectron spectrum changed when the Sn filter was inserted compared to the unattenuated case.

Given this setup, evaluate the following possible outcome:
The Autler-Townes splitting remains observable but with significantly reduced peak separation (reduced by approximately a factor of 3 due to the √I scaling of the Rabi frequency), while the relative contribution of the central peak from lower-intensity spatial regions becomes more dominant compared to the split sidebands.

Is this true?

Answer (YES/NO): NO